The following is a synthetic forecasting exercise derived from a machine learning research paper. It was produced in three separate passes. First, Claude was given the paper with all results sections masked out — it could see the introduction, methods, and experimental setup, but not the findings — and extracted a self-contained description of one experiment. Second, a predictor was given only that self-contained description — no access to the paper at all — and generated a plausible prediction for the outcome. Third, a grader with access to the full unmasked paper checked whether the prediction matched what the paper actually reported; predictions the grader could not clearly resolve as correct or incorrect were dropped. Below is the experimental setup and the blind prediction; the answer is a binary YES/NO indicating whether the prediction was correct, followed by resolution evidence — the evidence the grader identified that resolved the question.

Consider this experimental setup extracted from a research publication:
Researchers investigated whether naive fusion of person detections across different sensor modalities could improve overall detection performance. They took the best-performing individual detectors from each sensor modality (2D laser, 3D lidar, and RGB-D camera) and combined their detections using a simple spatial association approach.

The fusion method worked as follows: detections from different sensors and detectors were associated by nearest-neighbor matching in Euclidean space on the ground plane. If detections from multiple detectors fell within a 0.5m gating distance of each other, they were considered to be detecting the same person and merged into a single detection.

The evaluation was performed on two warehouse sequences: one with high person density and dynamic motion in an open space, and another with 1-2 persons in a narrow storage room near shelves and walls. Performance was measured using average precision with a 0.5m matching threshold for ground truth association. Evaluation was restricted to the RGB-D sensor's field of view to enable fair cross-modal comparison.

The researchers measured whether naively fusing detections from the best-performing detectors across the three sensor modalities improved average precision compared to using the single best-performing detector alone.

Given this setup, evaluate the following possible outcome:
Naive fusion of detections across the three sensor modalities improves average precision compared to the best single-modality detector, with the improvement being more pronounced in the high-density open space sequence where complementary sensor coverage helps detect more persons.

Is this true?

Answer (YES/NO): NO